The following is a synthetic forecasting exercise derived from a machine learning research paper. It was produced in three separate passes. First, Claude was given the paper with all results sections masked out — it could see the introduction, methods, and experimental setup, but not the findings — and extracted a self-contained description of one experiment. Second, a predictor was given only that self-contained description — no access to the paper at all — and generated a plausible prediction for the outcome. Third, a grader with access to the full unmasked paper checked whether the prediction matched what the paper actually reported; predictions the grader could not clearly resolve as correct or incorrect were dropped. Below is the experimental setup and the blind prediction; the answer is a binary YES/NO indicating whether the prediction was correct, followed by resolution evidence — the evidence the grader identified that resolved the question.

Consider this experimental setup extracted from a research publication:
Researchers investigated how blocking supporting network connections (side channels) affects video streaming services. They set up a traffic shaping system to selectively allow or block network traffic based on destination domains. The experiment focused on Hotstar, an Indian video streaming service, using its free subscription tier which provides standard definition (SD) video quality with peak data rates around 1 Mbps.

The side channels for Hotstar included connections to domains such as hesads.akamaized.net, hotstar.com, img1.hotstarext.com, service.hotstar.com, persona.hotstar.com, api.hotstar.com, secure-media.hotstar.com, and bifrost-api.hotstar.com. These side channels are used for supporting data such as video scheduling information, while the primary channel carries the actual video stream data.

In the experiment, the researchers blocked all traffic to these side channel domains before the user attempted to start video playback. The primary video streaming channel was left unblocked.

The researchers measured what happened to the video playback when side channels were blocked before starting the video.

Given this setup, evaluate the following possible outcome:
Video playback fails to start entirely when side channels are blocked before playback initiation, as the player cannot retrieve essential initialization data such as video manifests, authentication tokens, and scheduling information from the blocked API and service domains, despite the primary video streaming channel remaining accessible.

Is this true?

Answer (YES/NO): YES